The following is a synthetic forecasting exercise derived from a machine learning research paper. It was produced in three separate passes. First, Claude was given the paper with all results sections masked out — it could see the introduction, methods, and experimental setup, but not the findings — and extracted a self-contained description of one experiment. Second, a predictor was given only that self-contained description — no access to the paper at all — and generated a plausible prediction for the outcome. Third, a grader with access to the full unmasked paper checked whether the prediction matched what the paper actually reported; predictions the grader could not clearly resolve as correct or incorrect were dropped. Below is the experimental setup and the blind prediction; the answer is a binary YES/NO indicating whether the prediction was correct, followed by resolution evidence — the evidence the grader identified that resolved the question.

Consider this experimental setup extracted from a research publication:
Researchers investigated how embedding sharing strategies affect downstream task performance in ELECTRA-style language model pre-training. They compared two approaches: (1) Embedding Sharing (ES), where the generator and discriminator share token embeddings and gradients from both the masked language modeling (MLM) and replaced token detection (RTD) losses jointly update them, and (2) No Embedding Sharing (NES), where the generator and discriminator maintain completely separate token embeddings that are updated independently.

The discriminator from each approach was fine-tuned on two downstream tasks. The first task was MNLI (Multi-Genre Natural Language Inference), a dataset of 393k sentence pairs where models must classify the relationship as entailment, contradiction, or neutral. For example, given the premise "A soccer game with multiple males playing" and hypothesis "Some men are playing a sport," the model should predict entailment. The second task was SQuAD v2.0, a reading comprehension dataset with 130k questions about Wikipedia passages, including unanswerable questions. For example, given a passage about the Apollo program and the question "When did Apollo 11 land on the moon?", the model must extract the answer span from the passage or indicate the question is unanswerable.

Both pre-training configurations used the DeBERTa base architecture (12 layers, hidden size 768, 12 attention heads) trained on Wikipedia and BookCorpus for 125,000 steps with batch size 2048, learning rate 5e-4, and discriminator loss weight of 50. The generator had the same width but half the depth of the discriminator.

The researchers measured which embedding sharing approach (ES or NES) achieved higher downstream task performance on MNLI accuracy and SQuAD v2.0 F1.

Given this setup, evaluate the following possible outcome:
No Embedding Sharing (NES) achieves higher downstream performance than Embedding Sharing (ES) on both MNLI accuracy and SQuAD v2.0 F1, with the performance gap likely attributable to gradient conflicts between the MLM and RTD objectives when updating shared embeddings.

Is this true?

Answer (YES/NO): NO